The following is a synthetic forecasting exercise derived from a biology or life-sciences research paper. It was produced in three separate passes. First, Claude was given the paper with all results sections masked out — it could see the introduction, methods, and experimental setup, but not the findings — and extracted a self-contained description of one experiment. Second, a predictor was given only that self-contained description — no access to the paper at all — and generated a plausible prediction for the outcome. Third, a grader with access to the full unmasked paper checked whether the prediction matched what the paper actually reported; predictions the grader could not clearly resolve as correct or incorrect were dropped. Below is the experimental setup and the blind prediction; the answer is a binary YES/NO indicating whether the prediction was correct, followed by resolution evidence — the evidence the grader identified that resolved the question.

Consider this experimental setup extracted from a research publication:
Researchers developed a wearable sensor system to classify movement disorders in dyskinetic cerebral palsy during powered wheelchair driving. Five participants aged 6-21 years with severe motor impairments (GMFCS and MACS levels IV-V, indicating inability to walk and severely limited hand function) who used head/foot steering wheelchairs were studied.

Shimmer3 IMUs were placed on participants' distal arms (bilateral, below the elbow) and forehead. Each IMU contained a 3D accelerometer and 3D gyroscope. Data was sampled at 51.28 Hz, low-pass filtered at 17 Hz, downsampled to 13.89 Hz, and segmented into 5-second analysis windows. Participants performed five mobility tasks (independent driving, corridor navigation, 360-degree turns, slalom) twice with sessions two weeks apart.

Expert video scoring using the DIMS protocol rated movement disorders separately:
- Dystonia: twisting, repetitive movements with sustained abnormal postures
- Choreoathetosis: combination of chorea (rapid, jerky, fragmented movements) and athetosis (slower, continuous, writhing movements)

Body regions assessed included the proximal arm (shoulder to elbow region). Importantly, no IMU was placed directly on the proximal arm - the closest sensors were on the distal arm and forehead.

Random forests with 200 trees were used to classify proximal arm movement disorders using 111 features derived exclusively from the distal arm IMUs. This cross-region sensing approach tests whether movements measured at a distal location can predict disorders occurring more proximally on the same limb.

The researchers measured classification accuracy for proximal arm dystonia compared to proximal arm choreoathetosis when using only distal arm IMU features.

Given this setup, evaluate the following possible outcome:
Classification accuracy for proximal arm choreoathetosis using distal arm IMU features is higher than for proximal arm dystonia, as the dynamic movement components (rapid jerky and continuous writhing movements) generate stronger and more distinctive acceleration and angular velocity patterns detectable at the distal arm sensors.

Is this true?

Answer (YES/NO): YES